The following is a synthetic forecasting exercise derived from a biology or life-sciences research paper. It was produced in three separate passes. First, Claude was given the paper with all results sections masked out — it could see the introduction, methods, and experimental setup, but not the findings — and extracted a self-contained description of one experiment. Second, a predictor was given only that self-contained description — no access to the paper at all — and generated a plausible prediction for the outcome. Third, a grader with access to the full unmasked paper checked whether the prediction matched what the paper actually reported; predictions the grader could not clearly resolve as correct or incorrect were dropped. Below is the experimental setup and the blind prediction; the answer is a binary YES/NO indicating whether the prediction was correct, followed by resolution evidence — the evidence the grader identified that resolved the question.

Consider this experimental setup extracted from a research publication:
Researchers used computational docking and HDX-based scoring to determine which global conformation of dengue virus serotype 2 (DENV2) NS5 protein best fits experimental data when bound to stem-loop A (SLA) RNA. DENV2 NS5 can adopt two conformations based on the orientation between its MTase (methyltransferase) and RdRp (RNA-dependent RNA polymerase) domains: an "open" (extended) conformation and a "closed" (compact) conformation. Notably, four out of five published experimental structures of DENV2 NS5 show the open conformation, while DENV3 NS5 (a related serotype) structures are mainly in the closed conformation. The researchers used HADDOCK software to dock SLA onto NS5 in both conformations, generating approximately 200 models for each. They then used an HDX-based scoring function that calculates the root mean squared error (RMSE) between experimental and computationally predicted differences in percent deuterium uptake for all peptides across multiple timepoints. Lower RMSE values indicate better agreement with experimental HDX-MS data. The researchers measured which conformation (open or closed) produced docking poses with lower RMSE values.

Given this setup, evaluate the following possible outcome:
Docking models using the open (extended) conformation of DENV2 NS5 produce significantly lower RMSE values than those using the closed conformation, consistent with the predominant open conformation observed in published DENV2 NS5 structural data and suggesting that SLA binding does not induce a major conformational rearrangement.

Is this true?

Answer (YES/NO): NO